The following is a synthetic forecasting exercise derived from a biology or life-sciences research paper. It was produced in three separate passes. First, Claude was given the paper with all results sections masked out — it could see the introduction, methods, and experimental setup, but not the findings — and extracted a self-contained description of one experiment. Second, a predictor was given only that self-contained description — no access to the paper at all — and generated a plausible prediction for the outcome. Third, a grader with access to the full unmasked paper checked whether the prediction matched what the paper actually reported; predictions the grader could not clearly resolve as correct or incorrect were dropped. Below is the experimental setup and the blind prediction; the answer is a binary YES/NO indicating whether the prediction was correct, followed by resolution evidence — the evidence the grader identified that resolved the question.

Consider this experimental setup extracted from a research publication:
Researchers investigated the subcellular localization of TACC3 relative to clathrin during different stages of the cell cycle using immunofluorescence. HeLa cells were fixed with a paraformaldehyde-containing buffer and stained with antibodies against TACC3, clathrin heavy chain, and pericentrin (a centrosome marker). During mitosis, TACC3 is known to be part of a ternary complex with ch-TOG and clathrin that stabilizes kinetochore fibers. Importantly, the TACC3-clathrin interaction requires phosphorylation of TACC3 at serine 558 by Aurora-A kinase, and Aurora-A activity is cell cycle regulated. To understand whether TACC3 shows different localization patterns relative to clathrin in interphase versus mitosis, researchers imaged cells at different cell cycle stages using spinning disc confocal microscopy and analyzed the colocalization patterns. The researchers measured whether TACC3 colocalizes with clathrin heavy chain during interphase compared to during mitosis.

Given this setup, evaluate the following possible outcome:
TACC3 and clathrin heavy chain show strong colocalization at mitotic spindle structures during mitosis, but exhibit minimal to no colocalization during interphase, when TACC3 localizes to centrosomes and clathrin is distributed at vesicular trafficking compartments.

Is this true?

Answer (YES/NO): NO